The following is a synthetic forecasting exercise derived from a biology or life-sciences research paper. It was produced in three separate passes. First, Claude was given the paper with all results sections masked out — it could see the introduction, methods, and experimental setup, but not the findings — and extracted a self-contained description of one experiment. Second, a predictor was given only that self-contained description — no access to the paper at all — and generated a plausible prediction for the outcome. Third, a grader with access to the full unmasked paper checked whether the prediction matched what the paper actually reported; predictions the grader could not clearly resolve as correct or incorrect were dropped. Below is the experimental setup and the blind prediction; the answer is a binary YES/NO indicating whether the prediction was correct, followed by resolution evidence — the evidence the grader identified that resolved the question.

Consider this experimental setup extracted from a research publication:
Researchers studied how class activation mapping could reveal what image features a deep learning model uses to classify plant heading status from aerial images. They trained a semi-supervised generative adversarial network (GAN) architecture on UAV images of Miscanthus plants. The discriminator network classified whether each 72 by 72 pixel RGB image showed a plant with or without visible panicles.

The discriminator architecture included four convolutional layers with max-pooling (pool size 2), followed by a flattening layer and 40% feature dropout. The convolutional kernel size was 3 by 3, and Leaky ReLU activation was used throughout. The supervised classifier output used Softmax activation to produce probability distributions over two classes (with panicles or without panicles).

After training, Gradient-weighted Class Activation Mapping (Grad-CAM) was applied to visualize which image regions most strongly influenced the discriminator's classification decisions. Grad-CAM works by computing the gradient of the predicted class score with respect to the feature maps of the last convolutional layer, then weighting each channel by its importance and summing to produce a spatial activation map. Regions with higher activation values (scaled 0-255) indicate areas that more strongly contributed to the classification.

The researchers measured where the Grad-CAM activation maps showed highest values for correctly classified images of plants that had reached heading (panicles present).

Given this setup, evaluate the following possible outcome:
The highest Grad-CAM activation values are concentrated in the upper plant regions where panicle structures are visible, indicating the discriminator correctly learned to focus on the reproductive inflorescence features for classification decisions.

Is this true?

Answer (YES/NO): YES